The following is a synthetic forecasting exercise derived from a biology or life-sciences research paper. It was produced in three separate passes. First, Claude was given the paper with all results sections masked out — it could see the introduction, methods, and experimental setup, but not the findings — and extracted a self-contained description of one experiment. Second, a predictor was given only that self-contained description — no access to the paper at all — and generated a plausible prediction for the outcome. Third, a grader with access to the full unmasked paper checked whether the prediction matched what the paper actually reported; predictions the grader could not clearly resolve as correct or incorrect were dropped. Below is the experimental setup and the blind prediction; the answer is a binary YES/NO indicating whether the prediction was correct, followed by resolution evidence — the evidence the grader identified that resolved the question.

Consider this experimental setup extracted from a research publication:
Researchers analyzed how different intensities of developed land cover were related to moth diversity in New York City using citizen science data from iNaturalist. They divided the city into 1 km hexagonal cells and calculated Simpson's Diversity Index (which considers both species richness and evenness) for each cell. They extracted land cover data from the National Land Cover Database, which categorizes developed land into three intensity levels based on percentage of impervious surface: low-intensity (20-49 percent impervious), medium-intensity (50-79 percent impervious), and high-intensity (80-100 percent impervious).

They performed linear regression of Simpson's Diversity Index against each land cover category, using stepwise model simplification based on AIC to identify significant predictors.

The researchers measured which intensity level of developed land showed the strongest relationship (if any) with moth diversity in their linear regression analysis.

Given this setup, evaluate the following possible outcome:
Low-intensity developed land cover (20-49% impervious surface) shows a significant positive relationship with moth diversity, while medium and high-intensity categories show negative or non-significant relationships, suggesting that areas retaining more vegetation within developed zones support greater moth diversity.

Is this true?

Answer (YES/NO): NO